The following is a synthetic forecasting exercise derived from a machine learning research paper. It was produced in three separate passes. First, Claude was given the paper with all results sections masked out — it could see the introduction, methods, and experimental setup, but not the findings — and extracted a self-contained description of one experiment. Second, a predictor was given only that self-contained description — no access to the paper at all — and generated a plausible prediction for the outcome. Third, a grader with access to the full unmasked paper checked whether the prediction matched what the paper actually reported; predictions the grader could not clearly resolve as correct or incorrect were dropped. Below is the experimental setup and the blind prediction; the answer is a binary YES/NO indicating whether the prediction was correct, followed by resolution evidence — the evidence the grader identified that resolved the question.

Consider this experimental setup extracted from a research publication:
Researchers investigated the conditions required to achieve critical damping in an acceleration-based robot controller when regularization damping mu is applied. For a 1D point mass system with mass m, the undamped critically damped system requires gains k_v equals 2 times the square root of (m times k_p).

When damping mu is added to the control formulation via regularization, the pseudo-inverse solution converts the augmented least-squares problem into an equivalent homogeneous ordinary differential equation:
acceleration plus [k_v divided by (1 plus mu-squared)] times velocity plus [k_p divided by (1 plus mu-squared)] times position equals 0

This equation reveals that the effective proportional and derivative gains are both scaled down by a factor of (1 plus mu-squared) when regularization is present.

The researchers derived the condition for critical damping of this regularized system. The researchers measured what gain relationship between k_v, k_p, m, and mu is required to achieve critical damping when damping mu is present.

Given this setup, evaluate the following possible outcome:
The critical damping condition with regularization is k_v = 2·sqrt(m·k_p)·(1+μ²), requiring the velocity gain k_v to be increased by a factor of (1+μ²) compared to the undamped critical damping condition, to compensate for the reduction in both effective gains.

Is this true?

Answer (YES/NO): NO